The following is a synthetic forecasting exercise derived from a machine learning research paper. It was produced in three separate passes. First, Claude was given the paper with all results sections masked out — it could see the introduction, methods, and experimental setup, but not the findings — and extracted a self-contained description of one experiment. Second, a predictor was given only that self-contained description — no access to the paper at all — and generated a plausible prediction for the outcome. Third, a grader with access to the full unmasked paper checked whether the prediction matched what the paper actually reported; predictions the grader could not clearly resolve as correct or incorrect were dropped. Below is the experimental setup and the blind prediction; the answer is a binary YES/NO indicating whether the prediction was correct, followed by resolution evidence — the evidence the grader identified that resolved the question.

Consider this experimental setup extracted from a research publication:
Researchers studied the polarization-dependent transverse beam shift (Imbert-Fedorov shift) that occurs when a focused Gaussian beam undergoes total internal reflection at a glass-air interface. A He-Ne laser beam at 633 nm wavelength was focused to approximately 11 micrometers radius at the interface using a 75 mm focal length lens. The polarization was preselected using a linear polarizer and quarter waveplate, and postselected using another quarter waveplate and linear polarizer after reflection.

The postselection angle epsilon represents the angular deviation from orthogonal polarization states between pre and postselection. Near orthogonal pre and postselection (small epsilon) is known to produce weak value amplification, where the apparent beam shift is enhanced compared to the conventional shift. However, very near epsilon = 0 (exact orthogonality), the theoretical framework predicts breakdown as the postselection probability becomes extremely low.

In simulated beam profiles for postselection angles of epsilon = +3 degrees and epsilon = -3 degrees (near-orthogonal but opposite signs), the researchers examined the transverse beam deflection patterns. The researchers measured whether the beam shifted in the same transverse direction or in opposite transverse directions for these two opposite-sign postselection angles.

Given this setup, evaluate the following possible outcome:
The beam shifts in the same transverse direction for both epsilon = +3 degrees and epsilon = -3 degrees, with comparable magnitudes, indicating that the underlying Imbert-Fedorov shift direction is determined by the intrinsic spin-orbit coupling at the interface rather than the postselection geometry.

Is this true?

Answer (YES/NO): NO